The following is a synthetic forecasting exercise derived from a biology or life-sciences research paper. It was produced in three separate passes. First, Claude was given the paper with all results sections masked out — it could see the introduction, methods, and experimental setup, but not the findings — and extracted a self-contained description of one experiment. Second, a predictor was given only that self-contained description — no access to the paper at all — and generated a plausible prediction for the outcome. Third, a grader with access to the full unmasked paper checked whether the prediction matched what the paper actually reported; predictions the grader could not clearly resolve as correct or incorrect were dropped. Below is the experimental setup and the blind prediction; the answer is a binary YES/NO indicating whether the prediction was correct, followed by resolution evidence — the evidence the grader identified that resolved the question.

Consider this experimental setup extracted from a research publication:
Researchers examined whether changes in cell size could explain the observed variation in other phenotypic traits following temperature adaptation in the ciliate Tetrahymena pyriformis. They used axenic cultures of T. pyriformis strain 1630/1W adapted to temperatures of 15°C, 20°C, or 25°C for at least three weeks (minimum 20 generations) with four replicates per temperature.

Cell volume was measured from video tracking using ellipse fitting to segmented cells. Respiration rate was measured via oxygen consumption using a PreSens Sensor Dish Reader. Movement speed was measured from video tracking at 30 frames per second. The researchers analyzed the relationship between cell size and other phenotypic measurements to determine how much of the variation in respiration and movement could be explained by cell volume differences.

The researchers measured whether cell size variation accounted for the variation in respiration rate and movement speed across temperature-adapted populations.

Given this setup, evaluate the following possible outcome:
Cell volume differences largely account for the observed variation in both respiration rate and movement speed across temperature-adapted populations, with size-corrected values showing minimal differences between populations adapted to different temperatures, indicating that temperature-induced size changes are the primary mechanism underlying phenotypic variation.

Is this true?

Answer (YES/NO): YES